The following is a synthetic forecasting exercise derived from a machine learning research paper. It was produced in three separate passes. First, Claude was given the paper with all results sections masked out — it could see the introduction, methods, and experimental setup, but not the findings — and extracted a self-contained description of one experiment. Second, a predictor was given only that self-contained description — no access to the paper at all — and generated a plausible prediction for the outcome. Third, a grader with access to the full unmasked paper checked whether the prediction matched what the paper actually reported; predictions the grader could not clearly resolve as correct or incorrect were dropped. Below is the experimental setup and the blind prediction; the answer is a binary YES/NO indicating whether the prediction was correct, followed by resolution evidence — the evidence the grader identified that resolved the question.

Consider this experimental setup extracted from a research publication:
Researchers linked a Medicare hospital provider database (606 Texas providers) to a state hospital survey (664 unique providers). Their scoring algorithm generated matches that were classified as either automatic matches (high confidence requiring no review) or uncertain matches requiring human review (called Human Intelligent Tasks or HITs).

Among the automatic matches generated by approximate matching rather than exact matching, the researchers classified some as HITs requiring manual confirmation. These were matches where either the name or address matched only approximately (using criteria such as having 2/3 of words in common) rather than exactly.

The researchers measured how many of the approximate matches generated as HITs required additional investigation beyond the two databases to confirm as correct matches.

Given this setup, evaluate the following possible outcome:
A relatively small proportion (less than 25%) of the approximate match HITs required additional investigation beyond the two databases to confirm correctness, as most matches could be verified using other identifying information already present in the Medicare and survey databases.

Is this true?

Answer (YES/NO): YES